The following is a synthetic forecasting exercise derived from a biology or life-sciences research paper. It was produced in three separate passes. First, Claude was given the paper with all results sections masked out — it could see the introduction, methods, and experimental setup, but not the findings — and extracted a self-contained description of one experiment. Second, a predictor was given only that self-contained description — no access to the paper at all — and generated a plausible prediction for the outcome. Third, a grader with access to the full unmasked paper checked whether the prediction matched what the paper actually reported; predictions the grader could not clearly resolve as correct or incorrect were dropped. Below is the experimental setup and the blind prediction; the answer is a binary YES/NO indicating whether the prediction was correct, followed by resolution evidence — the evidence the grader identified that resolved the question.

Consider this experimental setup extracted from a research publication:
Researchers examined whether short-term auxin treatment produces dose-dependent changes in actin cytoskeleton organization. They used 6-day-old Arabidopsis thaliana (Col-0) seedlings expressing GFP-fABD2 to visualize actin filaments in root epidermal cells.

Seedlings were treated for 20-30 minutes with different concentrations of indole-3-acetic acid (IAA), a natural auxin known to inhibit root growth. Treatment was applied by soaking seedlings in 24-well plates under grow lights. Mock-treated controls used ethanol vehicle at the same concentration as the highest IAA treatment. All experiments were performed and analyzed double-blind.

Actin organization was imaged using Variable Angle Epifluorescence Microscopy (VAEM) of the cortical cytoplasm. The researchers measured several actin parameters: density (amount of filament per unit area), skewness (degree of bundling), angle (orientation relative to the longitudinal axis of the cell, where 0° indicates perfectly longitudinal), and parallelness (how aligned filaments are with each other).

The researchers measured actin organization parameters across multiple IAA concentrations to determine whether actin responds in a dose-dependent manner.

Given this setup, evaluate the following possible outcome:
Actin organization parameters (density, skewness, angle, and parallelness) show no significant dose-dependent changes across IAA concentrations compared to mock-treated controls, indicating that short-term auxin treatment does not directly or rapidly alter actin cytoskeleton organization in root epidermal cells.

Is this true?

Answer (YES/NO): NO